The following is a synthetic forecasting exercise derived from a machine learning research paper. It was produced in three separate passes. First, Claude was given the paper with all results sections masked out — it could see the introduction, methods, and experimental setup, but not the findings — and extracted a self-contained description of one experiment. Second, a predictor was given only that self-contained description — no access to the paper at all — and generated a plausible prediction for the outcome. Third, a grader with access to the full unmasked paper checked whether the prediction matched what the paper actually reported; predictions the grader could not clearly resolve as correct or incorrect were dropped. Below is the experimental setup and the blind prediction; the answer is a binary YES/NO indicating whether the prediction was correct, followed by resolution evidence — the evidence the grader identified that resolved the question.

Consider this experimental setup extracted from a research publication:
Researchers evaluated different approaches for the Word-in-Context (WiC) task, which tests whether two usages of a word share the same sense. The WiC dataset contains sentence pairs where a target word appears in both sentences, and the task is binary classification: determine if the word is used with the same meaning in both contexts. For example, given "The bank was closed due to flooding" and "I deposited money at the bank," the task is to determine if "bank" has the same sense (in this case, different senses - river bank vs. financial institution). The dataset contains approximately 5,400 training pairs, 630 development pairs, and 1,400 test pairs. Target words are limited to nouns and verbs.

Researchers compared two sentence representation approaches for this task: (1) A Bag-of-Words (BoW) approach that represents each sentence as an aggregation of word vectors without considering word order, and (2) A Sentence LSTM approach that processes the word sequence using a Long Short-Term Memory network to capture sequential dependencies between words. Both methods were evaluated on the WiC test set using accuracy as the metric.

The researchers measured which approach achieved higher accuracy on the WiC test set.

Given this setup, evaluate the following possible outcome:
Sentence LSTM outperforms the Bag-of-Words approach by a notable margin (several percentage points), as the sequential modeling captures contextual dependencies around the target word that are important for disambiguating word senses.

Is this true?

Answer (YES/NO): NO